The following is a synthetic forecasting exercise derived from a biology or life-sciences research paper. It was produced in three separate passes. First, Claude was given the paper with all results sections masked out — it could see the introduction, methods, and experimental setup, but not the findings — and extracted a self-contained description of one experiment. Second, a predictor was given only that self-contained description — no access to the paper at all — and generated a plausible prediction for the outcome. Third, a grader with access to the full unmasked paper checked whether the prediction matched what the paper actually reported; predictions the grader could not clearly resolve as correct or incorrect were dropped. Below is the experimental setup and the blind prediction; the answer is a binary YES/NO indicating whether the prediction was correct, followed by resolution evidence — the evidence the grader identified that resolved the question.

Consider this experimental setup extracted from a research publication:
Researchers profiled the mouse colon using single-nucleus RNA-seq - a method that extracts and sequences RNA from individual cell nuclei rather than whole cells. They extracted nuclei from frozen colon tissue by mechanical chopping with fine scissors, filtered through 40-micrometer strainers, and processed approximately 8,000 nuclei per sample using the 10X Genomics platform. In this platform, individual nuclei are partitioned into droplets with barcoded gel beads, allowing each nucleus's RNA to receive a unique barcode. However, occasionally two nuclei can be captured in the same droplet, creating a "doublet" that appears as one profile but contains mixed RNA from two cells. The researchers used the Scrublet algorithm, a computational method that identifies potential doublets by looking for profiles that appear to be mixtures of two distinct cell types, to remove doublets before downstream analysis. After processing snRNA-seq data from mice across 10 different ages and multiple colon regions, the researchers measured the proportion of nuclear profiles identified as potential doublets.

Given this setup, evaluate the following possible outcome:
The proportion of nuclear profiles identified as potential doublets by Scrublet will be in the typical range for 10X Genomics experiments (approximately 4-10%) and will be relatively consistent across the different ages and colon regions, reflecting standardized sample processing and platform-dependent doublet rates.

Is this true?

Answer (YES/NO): NO